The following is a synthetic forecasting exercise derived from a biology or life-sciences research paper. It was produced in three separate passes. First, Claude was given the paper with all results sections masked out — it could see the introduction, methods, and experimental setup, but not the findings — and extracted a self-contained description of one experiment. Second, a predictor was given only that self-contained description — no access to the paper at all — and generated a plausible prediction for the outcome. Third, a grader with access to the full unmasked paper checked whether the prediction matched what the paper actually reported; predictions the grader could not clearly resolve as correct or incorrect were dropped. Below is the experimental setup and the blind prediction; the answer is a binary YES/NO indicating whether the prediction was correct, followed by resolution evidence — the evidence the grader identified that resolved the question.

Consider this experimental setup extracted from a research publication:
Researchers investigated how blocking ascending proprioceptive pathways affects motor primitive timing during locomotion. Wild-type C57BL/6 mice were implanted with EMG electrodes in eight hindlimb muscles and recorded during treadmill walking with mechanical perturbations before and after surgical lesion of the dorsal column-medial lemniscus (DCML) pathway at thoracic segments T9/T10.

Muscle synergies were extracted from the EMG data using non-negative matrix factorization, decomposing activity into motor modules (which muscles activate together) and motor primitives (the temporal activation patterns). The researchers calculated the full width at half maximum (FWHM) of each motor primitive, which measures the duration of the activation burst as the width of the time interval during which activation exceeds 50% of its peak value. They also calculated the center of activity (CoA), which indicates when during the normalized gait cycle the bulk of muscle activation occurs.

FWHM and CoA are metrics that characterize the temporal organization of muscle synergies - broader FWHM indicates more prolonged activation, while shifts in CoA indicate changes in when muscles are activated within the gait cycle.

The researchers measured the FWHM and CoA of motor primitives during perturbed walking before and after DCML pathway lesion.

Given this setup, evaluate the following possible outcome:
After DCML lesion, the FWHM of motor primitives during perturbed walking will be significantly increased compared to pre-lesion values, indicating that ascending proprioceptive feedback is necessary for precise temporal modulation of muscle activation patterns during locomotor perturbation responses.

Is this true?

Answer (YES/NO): NO